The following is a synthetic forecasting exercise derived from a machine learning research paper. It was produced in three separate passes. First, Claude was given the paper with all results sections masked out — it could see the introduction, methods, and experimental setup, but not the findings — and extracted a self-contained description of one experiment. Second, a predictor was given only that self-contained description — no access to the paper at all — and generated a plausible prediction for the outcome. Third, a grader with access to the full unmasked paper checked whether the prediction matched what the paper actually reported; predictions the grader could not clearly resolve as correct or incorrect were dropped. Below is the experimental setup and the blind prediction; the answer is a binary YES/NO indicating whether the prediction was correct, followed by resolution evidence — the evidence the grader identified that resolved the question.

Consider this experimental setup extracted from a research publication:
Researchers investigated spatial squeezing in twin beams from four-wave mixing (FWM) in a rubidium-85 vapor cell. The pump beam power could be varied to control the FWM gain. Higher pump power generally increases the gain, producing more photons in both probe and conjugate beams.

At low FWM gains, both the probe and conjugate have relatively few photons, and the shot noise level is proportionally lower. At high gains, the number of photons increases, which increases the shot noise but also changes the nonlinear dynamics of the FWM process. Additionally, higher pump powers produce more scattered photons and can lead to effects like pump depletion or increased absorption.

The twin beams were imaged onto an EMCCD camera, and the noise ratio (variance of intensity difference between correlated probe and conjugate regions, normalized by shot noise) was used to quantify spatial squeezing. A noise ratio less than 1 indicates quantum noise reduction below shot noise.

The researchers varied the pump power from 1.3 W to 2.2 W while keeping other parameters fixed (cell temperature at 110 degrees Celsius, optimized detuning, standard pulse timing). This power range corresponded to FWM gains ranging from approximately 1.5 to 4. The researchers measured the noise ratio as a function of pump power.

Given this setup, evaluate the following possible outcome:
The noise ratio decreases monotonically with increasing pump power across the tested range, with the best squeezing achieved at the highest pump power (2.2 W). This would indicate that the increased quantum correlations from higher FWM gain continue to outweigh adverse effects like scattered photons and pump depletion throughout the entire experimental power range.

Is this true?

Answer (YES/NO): YES